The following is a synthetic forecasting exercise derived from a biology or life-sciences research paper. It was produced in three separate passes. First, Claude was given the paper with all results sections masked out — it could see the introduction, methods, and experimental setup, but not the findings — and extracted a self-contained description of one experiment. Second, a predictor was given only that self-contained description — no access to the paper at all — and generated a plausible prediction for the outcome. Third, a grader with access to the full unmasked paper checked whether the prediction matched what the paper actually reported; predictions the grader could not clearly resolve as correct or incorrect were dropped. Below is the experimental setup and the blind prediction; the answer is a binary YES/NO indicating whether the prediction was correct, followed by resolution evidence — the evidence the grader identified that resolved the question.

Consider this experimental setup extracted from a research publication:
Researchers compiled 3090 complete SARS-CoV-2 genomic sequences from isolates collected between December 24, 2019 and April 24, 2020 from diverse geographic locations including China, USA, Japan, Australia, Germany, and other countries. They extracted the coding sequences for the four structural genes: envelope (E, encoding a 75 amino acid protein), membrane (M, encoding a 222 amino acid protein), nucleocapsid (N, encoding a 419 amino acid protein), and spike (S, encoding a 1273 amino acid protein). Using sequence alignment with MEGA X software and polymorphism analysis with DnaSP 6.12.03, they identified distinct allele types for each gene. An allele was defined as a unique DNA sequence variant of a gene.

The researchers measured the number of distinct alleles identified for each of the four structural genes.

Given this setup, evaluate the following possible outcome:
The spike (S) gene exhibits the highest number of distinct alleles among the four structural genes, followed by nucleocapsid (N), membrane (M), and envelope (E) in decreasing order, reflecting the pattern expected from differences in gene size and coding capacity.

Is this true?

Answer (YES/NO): YES